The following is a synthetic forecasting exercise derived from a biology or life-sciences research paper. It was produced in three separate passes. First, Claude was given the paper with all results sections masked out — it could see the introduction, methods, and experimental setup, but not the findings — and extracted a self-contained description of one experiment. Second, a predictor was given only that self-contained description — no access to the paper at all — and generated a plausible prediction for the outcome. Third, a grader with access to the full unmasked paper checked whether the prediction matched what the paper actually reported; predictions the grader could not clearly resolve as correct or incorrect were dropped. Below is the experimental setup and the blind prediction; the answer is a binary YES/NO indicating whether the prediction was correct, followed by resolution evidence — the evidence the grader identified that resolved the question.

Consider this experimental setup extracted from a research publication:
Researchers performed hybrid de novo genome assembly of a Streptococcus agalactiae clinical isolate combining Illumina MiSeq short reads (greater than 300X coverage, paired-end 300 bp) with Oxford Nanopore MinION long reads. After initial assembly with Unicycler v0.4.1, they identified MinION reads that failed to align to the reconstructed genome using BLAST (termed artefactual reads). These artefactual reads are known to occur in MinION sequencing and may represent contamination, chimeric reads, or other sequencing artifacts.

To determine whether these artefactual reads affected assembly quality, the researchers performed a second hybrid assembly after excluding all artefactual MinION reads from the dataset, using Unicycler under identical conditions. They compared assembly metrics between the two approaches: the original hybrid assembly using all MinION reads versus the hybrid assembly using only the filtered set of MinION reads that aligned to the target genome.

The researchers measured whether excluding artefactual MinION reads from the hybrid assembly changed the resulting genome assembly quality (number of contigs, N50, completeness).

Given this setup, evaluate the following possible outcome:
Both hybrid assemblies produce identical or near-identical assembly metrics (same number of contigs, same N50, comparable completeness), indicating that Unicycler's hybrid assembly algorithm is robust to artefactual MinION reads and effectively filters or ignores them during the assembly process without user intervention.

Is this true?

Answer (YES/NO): YES